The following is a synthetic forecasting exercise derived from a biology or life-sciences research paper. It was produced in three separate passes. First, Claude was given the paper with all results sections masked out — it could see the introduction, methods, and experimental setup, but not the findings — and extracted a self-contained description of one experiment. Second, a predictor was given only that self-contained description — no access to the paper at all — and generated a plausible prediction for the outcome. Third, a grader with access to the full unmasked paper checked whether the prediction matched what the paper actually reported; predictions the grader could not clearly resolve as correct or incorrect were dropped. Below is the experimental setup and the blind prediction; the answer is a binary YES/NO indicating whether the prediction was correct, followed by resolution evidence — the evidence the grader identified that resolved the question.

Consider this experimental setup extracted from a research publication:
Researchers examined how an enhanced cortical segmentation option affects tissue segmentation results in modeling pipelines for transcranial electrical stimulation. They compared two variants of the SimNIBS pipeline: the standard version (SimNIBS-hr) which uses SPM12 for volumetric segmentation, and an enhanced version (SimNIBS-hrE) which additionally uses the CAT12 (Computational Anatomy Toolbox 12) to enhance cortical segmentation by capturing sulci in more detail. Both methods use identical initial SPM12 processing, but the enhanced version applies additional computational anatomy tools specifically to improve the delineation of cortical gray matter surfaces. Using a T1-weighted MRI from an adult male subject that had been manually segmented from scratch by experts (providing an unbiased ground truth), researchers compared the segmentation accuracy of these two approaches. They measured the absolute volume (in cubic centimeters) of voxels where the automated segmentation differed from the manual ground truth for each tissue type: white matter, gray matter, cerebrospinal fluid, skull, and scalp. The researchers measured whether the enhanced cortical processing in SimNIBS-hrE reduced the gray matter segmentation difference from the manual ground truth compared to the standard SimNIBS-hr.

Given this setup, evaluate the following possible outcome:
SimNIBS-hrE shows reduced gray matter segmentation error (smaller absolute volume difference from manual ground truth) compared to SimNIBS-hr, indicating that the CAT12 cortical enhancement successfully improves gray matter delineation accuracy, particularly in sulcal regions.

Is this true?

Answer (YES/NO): NO